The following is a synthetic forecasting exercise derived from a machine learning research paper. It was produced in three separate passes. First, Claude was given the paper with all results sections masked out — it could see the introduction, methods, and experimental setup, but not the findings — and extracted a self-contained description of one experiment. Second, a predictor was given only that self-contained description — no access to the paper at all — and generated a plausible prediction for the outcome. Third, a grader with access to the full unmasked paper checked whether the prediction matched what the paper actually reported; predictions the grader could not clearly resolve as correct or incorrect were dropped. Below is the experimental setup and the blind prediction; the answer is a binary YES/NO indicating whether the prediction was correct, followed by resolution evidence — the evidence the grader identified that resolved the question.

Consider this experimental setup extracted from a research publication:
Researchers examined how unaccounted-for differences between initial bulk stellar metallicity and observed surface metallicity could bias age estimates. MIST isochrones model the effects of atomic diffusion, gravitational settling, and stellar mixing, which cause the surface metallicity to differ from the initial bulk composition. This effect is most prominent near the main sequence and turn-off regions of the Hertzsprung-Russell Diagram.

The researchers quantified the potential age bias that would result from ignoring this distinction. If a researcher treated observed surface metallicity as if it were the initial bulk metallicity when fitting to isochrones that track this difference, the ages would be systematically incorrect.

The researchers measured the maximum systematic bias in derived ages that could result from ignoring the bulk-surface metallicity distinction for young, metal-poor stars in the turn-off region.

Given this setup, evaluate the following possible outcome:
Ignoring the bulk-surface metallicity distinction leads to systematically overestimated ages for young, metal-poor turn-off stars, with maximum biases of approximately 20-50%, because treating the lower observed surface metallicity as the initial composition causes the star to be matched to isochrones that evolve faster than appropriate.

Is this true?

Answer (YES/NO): NO